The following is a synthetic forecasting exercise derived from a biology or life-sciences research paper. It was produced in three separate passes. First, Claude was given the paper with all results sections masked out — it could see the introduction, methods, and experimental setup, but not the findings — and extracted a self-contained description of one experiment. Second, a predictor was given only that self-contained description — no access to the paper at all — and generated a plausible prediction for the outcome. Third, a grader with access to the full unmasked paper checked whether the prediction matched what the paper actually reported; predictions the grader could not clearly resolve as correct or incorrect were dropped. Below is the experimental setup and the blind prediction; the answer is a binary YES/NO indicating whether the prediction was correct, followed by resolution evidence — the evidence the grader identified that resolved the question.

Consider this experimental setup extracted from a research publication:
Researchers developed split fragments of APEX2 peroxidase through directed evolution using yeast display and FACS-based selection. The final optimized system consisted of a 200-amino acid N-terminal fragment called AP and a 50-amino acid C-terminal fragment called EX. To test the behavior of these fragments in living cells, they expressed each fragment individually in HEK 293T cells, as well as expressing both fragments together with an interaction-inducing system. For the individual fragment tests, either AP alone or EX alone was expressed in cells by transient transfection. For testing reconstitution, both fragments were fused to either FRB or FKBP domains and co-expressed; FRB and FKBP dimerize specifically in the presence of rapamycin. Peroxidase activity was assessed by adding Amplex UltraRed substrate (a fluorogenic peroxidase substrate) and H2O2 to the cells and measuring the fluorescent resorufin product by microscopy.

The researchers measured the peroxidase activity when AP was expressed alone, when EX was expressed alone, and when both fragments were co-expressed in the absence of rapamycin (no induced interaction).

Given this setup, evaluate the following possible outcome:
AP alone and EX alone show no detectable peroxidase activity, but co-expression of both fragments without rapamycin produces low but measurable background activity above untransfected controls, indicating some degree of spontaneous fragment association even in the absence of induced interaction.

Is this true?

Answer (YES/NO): NO